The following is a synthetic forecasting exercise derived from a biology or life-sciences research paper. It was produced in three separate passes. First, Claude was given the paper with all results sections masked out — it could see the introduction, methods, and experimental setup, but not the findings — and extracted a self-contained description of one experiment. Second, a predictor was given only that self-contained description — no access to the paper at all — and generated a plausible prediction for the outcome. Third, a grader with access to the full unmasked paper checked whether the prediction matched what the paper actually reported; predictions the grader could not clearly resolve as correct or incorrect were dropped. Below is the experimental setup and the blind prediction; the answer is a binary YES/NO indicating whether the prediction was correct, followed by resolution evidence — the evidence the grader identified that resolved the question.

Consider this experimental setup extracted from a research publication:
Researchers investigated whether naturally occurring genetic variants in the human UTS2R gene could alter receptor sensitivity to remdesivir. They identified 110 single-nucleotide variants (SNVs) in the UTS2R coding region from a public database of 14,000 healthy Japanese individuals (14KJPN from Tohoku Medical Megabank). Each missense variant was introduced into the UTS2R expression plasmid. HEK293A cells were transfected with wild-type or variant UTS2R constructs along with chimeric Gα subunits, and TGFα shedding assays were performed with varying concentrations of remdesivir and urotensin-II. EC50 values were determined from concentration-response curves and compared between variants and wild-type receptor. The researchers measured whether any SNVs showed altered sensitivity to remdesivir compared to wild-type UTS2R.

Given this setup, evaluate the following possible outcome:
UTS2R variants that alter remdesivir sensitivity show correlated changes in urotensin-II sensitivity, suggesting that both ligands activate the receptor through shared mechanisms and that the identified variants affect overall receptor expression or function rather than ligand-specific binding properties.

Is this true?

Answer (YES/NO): NO